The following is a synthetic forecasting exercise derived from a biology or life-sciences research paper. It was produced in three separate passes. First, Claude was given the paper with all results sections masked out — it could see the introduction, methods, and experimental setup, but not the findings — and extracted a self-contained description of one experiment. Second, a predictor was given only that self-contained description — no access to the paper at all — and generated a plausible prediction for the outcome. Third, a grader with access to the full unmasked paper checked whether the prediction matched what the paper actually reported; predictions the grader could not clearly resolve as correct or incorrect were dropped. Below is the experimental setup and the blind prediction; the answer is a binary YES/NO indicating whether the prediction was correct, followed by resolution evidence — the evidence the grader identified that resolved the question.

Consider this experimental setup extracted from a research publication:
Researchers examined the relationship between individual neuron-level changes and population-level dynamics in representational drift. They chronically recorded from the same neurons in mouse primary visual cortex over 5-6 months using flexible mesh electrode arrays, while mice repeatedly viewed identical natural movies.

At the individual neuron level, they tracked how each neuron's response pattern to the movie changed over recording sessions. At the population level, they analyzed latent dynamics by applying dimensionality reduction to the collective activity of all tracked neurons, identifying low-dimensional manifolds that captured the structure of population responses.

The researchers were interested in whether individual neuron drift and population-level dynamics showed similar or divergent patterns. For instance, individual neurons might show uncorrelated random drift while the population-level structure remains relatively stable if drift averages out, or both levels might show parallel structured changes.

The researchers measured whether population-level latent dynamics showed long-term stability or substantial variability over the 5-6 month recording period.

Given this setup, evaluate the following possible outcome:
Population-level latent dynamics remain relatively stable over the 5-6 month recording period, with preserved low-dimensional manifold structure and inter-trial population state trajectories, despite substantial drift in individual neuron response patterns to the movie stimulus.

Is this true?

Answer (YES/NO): NO